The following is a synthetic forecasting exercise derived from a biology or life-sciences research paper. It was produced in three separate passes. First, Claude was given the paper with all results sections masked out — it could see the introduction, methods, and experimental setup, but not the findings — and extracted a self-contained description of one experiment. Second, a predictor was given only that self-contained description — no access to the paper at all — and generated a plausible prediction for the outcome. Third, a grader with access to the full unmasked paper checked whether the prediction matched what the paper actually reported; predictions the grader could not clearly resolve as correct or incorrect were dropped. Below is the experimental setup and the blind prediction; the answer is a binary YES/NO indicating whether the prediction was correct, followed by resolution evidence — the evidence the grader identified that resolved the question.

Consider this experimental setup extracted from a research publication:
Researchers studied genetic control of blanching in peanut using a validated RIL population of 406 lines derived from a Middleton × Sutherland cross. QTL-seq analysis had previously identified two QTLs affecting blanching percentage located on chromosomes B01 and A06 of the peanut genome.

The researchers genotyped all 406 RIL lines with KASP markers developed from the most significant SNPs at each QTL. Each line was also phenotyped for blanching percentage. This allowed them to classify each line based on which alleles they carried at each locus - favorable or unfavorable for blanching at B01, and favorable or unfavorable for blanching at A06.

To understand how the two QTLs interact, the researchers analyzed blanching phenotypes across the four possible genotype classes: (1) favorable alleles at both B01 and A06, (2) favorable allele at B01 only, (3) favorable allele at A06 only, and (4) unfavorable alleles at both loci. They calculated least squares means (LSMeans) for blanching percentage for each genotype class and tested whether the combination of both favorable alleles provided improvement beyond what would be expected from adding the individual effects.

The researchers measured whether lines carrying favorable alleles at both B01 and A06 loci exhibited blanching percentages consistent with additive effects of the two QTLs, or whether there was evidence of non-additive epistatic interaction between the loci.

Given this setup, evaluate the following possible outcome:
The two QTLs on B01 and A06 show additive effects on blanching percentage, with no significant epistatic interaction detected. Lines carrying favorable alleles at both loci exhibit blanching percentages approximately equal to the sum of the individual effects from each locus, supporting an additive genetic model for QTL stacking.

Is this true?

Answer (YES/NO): YES